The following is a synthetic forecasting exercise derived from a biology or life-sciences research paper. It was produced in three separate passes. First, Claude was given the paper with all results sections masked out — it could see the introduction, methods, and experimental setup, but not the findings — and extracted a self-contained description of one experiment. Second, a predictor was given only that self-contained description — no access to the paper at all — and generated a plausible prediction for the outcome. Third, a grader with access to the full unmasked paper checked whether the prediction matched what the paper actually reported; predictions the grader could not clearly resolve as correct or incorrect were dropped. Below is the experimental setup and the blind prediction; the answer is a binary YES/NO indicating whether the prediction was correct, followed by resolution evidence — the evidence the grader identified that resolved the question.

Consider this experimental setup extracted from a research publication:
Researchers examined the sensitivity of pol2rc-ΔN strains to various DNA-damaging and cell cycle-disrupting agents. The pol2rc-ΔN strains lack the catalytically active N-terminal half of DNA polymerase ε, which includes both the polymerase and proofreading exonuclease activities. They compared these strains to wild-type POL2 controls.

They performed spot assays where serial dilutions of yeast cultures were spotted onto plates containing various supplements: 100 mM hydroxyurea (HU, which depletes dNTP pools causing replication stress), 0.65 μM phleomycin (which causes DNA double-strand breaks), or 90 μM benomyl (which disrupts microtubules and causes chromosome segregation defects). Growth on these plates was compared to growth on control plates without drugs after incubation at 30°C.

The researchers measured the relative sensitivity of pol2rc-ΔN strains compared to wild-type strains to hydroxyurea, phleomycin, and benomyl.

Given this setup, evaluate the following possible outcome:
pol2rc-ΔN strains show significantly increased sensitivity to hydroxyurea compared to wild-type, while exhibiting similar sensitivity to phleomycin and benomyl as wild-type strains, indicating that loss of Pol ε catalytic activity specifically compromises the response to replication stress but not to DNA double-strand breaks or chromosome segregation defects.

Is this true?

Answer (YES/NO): NO